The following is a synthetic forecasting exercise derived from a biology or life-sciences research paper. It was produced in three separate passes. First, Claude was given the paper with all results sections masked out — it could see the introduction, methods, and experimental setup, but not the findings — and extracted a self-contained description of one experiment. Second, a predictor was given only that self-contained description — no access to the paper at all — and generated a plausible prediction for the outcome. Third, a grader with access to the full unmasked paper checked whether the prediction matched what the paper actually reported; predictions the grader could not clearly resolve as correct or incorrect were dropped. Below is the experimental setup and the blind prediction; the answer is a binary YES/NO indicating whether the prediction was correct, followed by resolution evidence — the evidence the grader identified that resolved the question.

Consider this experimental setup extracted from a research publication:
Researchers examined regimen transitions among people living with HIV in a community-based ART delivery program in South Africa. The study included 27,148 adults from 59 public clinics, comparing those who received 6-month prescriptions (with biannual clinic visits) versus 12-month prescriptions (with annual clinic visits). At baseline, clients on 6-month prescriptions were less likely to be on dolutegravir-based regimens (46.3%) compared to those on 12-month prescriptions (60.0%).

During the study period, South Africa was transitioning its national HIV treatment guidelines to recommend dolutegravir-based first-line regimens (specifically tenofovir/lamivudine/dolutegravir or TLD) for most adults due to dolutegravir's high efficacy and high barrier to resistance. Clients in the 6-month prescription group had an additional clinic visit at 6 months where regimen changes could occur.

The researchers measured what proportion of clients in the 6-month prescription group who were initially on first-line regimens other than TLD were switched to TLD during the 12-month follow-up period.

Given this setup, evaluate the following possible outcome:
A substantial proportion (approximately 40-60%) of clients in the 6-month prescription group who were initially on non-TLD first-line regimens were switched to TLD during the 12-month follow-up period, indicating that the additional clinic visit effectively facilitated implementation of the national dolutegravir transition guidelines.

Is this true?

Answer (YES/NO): YES